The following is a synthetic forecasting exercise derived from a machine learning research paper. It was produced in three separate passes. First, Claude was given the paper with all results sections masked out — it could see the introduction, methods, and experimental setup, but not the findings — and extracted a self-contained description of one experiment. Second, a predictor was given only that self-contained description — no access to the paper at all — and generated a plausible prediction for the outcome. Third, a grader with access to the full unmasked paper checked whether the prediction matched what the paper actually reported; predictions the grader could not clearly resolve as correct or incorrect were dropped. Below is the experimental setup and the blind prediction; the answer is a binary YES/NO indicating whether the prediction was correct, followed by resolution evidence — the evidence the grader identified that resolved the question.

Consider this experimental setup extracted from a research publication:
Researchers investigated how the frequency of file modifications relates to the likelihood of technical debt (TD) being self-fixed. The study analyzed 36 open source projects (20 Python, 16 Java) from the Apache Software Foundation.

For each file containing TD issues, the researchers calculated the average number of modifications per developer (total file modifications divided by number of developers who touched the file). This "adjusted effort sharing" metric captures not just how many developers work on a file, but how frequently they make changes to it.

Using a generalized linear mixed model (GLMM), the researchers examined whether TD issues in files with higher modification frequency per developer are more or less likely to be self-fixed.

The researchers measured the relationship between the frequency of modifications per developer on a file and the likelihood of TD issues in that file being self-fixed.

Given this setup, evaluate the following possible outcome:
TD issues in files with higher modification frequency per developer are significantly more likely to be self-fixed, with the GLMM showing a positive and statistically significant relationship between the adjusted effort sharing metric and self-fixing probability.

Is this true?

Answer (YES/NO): YES